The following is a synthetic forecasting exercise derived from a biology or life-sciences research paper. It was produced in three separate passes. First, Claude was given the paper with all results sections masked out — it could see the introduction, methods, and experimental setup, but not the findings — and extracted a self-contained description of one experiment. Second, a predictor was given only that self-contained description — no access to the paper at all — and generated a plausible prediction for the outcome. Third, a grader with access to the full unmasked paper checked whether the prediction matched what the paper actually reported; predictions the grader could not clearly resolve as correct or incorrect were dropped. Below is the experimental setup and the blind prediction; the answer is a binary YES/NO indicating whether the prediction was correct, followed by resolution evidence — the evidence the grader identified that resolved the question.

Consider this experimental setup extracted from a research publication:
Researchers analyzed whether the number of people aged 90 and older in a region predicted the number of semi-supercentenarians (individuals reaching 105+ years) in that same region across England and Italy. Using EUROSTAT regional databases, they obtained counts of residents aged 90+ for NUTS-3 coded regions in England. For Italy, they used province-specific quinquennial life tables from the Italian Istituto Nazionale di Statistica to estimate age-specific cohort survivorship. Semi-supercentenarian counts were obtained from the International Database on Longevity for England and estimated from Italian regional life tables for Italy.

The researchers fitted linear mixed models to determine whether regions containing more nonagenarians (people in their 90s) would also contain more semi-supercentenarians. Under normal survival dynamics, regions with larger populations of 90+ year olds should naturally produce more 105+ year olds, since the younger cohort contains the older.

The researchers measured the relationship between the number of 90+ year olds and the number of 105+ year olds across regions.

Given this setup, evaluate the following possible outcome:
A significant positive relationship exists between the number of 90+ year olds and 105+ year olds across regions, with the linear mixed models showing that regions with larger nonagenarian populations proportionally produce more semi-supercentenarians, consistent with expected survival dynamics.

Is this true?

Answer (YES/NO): NO